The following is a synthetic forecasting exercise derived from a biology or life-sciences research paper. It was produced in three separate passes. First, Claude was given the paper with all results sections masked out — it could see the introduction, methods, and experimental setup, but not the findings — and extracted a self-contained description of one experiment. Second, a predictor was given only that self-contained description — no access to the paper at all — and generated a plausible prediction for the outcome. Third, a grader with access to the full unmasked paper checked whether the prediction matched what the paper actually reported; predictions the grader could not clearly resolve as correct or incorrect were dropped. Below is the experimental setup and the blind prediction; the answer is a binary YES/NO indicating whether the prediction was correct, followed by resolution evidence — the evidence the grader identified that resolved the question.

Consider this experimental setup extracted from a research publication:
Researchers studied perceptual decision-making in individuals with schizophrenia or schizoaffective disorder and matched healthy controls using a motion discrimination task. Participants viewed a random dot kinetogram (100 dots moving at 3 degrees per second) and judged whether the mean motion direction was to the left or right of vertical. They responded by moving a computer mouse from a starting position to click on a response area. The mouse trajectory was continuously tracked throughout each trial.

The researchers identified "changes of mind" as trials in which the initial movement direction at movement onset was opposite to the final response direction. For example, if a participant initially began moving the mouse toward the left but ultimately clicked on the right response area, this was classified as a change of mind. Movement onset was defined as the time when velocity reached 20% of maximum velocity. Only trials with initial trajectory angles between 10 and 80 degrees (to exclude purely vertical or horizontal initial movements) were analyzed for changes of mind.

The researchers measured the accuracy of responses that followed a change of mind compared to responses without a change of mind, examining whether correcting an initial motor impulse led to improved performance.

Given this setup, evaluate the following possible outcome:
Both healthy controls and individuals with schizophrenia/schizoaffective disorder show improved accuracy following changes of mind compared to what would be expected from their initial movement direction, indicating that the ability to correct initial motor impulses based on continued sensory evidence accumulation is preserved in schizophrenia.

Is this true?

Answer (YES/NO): NO